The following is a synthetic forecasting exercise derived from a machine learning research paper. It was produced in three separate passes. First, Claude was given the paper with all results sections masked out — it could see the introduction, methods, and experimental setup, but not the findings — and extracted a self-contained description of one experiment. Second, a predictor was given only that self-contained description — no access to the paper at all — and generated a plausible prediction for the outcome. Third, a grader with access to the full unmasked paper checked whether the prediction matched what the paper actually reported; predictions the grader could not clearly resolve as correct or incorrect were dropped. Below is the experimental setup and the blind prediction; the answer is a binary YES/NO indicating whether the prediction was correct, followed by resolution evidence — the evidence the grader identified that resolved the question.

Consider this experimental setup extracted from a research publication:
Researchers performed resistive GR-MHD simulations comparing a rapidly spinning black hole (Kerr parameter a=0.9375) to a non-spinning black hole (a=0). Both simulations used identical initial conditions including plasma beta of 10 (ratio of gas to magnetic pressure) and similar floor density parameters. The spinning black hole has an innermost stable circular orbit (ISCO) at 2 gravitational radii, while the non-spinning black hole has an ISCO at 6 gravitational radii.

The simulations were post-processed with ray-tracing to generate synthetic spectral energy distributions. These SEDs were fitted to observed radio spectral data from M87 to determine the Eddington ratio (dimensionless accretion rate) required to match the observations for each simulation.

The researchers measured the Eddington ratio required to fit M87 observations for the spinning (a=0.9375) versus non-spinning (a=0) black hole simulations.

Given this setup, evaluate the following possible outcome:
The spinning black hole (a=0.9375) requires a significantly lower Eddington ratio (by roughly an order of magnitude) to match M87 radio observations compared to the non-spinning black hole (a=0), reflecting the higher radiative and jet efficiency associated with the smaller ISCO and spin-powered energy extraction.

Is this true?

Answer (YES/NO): NO